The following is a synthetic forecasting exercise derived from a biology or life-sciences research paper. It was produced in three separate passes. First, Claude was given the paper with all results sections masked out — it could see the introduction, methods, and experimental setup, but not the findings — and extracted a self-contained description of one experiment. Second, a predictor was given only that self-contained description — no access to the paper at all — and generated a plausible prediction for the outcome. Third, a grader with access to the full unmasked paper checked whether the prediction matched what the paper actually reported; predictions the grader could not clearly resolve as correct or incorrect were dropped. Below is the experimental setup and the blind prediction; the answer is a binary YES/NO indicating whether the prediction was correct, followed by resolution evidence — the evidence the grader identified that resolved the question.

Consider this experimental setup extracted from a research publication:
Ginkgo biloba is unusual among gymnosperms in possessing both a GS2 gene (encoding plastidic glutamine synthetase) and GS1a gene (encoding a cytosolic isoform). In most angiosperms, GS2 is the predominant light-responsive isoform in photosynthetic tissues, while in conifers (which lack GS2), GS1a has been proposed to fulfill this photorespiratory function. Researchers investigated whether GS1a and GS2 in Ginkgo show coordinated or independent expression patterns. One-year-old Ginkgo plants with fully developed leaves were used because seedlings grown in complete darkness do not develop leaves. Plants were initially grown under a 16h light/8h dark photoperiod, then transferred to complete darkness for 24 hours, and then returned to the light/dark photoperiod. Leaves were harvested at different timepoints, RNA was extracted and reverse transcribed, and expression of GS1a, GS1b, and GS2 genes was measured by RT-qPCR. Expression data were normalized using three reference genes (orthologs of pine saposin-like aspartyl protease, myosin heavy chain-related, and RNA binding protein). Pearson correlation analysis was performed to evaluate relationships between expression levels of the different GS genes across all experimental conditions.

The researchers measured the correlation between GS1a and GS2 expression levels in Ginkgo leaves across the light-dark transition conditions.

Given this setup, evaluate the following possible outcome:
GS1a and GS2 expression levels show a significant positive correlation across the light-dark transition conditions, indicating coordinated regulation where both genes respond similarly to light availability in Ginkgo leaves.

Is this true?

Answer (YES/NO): YES